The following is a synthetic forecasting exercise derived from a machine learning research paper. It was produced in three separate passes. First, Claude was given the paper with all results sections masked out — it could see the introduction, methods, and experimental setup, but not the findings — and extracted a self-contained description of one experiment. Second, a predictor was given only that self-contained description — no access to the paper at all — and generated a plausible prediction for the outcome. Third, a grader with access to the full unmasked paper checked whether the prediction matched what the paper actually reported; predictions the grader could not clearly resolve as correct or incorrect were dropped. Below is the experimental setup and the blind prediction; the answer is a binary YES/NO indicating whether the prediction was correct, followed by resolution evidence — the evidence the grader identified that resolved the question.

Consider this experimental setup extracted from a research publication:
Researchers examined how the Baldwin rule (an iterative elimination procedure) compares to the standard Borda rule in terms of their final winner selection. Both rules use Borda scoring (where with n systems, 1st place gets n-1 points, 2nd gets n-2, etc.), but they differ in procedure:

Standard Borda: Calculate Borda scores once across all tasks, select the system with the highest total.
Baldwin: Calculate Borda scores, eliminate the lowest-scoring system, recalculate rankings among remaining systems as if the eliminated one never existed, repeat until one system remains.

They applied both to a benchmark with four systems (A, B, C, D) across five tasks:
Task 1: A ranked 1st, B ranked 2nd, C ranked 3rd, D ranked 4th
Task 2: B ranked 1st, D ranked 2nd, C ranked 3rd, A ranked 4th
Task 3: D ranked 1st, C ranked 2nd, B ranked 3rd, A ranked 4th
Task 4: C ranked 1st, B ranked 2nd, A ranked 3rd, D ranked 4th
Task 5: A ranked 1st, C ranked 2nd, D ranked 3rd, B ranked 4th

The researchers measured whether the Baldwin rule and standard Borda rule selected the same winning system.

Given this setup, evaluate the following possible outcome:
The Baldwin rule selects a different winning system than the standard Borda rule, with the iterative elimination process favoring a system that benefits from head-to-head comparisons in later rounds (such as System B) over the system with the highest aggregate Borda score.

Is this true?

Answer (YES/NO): NO